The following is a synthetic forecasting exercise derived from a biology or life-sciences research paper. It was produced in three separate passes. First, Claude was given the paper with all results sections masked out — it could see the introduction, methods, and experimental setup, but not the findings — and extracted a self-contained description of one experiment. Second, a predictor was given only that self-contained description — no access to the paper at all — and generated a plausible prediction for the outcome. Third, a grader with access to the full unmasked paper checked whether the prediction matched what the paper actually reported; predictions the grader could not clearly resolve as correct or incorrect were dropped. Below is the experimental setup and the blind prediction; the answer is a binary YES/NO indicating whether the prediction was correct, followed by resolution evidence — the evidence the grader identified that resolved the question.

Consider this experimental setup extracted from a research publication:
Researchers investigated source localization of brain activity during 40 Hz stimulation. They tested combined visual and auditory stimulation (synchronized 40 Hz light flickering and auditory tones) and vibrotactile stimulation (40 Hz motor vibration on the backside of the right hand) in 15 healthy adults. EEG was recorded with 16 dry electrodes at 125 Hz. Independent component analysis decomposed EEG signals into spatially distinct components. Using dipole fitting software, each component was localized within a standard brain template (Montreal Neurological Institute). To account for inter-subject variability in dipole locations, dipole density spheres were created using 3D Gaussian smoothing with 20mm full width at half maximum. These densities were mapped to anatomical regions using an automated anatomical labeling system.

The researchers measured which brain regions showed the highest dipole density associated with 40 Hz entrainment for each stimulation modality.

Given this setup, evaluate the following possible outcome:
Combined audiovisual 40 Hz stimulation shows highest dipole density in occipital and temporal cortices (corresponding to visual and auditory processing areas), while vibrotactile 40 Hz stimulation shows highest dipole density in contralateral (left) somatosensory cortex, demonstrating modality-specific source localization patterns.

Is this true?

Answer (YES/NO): NO